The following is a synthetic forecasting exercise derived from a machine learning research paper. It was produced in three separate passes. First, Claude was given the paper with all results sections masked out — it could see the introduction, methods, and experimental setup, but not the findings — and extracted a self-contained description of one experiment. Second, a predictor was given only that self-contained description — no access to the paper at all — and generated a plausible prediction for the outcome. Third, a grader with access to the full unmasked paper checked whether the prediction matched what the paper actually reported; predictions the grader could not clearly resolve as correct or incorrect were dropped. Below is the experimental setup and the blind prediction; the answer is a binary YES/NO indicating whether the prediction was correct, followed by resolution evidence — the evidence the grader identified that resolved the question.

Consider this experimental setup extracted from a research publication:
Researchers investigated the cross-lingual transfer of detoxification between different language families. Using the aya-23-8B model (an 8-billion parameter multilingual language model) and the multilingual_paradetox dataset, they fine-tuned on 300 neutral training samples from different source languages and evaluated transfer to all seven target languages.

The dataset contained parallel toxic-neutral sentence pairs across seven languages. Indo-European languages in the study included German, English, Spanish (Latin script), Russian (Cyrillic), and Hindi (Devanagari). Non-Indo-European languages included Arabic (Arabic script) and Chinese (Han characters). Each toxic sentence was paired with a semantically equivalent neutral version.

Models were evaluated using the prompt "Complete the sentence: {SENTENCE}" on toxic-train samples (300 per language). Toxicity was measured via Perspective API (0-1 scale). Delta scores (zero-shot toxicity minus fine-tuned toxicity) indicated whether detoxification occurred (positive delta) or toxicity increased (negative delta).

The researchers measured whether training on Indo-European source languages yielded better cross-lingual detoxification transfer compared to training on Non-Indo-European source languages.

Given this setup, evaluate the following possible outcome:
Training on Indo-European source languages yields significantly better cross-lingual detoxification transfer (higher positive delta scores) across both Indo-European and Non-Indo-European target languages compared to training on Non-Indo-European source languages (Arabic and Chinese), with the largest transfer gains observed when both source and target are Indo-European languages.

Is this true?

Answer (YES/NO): NO